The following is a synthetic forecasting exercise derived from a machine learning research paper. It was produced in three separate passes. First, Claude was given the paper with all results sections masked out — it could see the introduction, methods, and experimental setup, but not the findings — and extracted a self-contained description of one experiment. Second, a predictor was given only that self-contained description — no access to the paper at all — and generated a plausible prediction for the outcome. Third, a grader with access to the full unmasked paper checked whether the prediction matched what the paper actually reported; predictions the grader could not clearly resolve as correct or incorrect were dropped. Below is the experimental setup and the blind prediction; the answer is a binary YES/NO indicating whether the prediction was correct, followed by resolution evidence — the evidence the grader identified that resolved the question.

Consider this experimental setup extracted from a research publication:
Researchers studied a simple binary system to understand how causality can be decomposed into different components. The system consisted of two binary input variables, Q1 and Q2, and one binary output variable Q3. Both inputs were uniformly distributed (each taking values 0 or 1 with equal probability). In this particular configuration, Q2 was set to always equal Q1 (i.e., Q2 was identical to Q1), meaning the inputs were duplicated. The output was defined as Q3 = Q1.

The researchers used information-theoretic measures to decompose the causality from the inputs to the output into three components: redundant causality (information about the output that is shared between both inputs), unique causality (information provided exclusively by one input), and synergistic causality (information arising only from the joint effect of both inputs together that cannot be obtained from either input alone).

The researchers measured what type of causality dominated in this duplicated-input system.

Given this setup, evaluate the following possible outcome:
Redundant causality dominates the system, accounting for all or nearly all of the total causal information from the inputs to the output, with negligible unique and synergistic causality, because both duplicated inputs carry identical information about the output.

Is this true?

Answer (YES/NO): YES